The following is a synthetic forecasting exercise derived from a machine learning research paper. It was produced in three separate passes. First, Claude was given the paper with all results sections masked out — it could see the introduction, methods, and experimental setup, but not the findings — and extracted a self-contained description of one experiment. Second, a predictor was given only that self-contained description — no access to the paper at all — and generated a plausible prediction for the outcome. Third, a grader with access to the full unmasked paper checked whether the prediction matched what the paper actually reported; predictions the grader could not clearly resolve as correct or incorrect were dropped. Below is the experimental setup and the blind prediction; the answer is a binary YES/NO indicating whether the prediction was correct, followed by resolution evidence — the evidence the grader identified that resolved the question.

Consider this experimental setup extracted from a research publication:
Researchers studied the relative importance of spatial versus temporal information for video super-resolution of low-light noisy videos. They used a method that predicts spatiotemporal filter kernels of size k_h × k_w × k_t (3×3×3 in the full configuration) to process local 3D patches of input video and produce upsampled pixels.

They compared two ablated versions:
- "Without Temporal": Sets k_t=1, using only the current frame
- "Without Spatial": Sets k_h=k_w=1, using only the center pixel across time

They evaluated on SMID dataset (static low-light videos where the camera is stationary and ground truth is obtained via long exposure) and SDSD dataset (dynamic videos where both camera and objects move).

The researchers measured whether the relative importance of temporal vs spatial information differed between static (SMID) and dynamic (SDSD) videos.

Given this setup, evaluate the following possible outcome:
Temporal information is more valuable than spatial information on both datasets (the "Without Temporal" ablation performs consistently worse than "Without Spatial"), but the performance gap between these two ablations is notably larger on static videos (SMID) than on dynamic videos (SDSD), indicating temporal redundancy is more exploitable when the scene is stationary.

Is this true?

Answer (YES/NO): NO